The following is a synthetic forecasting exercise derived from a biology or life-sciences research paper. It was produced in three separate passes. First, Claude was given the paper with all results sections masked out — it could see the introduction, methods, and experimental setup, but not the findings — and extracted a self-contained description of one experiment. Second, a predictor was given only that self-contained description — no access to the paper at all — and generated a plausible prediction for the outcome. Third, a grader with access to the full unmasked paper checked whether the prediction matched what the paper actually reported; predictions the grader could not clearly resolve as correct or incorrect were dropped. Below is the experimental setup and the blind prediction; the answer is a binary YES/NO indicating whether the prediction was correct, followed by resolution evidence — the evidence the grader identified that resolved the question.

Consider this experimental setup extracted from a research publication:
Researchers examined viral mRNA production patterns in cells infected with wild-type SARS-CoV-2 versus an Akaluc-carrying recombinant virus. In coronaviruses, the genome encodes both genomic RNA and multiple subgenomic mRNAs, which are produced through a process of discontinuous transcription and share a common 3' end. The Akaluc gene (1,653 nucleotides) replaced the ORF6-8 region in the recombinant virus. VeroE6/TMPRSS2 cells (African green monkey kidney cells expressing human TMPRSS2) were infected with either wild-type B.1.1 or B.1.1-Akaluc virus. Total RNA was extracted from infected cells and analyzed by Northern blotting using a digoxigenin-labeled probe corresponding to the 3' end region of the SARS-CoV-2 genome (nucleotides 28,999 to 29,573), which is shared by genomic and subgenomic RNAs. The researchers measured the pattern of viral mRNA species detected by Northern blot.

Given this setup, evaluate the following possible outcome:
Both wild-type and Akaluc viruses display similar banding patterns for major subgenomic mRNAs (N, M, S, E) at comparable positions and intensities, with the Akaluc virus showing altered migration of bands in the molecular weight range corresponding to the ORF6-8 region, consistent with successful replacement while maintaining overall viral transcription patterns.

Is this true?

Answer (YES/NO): NO